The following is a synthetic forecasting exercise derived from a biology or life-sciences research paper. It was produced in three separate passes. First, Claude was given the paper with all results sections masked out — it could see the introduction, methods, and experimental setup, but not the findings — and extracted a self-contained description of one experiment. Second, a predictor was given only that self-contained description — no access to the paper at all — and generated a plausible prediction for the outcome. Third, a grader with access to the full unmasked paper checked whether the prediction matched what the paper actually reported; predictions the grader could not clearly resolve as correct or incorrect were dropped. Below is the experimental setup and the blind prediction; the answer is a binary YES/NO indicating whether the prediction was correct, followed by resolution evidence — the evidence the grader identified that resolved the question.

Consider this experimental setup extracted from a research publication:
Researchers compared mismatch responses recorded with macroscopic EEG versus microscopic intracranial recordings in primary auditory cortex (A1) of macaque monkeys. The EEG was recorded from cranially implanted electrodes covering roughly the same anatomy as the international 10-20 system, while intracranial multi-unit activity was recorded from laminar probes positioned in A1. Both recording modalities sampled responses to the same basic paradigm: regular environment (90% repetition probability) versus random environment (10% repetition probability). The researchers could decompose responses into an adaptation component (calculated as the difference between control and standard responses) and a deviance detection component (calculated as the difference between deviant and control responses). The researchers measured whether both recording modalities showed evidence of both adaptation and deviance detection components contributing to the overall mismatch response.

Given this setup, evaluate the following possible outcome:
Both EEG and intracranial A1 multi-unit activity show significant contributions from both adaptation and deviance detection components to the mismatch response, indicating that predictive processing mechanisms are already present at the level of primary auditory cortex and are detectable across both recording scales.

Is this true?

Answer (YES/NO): YES